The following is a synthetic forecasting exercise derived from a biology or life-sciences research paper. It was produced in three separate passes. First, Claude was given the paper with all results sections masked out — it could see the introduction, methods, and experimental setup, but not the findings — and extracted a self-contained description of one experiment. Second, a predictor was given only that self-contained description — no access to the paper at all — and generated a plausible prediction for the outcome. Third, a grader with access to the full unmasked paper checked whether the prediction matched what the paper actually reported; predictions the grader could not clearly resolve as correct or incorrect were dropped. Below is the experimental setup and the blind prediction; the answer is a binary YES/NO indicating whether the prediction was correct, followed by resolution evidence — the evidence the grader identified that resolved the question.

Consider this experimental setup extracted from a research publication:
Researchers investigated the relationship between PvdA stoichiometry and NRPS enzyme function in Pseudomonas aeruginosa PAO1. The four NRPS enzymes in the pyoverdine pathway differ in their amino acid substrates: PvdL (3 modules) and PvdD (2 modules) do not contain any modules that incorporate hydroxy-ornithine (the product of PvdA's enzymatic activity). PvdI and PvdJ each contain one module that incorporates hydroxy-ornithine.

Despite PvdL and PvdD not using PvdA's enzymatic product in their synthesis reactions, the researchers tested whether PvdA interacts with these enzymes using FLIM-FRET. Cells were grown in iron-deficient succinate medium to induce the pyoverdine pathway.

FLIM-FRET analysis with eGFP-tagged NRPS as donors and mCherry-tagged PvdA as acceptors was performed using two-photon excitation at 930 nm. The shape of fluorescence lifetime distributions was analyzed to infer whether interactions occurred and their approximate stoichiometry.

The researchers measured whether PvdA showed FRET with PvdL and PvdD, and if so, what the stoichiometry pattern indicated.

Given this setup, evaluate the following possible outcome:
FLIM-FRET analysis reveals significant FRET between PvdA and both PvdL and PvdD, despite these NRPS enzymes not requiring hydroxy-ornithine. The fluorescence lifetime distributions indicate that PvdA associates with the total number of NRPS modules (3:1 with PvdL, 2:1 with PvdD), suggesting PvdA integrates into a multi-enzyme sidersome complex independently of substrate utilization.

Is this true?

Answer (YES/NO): NO